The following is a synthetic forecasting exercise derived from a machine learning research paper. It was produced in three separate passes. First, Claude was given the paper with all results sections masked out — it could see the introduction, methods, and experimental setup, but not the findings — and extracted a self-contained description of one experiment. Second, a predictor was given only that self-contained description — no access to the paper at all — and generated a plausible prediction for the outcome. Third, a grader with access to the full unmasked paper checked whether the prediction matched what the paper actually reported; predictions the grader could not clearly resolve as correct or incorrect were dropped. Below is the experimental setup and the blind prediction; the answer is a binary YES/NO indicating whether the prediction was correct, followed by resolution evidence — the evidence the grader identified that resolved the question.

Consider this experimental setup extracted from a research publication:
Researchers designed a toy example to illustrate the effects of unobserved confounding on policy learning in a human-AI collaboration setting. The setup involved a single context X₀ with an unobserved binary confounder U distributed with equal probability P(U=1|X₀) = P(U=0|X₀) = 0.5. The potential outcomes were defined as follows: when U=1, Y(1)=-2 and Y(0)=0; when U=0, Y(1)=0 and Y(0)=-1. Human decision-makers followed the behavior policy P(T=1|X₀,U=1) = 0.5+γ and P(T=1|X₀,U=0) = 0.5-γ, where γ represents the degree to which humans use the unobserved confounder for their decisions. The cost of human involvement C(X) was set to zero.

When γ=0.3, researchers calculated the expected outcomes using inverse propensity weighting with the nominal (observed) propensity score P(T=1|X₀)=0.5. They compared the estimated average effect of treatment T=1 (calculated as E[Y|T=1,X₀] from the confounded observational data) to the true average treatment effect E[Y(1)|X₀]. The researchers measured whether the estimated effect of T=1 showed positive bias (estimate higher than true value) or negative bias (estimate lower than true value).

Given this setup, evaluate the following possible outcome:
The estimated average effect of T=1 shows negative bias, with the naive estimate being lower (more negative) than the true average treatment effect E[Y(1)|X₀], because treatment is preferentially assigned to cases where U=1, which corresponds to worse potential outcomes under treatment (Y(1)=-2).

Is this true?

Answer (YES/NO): YES